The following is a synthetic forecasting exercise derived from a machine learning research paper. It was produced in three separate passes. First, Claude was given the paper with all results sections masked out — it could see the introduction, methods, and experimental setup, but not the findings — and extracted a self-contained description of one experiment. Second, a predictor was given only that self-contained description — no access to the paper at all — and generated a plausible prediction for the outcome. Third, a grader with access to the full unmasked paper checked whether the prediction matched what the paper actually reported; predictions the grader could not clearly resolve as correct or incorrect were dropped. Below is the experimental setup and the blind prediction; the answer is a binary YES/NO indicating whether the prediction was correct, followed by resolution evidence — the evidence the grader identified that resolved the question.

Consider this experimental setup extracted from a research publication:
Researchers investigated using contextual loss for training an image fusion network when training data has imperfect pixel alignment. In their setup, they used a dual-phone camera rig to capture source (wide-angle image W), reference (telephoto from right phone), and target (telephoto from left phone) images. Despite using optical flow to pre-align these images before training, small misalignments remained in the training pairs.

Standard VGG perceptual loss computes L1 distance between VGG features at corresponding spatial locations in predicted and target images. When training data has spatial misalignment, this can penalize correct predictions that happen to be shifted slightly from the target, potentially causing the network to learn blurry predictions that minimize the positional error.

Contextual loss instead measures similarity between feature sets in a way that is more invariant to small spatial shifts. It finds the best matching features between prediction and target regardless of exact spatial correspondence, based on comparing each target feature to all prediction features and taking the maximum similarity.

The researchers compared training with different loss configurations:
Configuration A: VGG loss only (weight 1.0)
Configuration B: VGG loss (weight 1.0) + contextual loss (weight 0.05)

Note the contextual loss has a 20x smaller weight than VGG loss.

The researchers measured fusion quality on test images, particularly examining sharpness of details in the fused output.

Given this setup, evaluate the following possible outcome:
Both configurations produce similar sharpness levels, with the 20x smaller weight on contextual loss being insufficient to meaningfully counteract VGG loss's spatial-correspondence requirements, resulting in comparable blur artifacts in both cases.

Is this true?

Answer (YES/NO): NO